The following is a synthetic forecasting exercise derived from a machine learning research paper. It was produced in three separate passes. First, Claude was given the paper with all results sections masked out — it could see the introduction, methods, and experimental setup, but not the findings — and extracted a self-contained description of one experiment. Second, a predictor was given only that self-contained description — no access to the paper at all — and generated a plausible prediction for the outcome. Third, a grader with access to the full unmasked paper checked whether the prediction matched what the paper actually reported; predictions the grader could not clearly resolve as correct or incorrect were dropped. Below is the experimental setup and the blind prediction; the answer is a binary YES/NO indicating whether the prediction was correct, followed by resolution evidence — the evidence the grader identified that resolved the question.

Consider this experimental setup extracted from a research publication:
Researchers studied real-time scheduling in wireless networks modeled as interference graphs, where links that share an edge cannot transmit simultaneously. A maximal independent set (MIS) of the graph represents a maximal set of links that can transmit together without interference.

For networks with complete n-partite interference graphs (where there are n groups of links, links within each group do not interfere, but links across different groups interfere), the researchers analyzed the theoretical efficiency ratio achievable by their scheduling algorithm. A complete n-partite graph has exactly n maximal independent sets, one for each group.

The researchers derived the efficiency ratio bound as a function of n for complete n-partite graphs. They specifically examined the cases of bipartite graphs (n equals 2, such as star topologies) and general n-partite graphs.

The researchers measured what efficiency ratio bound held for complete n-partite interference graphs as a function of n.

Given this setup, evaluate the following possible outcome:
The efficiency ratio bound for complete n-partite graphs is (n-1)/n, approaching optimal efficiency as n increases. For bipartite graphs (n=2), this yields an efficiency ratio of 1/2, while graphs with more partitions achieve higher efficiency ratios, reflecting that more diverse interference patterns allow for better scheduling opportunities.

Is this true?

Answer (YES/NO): NO